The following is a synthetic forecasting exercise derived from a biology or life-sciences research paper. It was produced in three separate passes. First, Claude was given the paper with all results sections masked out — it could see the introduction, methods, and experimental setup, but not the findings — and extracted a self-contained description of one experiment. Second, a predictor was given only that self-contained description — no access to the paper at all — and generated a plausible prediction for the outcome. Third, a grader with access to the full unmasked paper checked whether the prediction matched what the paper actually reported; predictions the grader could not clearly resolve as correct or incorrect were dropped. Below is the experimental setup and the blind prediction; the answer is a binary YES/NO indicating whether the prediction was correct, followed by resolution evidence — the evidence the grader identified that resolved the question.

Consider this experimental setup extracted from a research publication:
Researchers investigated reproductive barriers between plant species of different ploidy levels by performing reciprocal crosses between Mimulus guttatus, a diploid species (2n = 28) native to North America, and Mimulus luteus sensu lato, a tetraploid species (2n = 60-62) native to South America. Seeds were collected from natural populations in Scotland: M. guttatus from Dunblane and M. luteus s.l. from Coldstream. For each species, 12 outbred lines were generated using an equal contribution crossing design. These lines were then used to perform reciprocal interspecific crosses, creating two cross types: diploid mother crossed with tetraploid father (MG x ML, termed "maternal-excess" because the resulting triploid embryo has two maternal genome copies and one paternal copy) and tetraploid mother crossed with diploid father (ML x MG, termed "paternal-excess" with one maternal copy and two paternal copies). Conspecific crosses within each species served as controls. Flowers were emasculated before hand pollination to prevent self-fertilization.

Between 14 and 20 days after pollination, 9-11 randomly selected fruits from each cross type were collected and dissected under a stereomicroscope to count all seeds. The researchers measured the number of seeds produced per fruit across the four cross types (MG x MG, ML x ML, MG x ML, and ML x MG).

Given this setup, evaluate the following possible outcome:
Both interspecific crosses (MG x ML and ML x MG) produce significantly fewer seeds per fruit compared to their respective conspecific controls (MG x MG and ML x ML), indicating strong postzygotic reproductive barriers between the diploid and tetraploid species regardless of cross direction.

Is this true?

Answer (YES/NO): NO